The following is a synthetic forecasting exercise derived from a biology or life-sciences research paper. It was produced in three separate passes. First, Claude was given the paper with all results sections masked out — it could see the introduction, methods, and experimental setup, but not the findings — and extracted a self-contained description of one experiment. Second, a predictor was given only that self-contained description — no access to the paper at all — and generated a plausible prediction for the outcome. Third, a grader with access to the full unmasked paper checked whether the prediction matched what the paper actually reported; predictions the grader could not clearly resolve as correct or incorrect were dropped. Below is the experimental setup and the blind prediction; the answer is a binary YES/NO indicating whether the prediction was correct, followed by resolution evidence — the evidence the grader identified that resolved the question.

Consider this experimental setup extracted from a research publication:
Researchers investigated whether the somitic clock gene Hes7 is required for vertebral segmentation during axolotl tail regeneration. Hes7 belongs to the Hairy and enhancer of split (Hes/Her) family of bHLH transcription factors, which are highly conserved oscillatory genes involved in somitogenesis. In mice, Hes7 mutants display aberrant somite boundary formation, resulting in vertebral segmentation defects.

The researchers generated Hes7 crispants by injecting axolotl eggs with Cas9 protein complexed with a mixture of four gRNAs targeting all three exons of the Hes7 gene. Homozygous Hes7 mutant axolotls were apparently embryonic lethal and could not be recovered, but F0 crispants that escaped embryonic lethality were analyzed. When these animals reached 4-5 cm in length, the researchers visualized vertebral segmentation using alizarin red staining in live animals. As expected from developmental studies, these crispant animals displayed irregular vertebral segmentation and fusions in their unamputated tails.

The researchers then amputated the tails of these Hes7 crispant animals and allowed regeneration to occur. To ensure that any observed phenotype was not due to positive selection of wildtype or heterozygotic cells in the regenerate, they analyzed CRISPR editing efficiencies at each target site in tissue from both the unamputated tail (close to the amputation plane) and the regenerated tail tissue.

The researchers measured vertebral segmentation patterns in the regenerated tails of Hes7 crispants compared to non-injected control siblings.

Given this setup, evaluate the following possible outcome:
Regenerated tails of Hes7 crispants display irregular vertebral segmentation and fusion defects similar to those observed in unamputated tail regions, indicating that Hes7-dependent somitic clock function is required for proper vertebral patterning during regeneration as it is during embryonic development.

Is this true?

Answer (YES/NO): NO